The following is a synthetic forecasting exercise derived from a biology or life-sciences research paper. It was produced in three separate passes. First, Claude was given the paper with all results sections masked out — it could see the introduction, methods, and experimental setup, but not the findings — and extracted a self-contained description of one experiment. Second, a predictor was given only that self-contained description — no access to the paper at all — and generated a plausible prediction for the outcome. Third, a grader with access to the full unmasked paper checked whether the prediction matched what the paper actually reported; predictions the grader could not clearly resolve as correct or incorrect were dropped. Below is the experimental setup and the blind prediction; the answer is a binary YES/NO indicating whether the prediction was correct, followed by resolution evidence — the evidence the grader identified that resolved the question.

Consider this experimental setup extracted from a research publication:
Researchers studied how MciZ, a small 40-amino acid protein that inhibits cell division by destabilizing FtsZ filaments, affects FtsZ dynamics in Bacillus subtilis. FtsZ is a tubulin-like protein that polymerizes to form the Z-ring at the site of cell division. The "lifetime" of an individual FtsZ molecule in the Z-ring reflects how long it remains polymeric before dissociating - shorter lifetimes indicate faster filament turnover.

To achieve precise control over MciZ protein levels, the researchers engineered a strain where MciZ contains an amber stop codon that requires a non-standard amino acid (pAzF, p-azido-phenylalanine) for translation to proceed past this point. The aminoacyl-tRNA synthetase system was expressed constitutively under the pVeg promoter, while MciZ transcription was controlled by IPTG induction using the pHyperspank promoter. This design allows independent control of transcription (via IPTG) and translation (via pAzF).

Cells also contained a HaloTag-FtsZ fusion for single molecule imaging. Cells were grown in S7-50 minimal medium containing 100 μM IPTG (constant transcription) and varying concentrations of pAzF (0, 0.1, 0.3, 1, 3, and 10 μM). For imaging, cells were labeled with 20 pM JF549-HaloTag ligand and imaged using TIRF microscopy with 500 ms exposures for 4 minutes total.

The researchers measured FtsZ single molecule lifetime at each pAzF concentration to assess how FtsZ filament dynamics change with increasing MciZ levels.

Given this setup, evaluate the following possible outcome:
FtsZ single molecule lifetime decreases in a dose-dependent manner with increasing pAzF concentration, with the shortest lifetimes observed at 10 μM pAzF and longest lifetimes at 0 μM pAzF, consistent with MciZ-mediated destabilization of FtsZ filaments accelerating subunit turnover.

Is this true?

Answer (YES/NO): YES